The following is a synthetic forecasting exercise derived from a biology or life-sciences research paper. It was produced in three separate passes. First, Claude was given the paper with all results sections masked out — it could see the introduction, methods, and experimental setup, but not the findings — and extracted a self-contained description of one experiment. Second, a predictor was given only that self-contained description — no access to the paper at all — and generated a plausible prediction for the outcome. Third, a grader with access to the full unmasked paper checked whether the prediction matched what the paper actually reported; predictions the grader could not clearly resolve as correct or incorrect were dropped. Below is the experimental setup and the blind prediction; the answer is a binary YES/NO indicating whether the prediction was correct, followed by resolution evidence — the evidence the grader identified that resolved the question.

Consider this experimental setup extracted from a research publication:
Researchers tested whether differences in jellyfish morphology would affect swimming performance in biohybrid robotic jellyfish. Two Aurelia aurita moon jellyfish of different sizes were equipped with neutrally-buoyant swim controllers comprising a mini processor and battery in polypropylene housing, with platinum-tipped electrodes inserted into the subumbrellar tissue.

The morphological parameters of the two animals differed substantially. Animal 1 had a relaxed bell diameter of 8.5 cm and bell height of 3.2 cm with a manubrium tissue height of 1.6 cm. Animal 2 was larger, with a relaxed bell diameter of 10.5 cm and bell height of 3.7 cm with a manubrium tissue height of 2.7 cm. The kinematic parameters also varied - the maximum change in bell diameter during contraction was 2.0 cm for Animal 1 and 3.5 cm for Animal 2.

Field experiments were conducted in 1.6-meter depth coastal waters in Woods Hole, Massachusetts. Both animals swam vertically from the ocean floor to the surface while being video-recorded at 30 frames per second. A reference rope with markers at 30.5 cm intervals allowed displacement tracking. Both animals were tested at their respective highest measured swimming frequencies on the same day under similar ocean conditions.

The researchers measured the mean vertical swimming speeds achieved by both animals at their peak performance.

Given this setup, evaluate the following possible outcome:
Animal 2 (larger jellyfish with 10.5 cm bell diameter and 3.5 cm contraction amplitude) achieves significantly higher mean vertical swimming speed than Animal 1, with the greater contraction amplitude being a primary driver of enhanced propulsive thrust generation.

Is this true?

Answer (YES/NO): NO